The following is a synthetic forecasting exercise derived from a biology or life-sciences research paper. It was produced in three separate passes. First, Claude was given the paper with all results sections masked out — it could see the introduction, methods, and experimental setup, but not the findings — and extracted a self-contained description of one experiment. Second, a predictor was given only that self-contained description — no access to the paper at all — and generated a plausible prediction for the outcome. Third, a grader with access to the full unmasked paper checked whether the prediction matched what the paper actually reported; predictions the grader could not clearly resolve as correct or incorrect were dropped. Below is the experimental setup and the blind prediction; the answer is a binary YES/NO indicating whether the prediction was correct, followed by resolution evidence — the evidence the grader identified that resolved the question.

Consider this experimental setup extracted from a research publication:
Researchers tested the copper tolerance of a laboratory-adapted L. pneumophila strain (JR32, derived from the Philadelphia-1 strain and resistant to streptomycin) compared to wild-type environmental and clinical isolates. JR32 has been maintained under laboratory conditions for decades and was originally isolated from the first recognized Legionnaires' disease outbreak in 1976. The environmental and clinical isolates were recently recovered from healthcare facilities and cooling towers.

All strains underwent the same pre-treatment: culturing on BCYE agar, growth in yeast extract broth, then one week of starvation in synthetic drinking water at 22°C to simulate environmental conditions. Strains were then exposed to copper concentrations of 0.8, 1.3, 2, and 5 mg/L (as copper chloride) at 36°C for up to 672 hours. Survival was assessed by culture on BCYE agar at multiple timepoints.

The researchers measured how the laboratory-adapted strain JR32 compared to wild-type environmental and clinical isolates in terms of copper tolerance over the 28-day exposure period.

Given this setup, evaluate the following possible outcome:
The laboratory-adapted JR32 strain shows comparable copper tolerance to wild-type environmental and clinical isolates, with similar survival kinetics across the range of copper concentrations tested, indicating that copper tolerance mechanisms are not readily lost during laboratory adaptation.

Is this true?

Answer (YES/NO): YES